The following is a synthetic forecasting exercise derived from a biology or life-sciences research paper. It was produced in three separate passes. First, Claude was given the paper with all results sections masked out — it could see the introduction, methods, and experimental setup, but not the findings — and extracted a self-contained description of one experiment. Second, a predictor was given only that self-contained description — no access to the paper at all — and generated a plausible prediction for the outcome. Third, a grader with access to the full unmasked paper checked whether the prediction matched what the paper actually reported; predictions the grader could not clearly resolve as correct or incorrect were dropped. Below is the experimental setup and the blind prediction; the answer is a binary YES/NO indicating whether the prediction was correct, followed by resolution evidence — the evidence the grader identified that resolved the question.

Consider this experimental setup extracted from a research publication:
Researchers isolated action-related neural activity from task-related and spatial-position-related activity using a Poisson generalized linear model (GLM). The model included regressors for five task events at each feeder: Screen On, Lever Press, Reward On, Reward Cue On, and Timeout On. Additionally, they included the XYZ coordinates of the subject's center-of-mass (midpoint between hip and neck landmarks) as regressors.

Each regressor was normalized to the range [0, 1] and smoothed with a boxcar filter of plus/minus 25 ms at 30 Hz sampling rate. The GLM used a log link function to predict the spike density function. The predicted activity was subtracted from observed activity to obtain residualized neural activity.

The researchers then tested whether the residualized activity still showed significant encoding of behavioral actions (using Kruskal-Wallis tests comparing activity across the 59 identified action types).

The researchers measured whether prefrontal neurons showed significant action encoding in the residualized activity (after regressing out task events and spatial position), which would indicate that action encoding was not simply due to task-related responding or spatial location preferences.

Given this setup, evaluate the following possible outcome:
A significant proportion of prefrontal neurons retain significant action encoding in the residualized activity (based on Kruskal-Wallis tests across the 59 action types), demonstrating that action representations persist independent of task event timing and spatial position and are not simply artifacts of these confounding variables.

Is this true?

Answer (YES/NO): YES